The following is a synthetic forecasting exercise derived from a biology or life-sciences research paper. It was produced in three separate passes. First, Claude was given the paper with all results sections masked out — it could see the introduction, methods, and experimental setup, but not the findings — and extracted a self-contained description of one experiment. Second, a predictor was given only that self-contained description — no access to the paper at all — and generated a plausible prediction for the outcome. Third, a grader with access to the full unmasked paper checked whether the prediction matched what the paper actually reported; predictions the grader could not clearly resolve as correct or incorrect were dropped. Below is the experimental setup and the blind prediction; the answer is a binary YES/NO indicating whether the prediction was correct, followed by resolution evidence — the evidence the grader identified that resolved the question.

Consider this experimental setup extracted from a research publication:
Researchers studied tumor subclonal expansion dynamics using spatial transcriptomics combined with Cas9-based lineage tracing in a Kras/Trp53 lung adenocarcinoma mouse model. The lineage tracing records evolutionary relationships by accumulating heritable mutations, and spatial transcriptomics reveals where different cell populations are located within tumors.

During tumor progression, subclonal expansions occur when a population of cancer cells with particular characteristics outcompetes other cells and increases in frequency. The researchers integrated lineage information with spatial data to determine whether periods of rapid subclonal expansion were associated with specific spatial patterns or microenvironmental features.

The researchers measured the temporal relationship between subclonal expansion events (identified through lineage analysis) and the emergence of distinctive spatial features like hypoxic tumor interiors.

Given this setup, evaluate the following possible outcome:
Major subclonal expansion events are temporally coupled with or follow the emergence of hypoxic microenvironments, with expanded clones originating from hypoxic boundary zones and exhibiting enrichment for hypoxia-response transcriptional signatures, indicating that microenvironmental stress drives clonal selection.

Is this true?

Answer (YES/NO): NO